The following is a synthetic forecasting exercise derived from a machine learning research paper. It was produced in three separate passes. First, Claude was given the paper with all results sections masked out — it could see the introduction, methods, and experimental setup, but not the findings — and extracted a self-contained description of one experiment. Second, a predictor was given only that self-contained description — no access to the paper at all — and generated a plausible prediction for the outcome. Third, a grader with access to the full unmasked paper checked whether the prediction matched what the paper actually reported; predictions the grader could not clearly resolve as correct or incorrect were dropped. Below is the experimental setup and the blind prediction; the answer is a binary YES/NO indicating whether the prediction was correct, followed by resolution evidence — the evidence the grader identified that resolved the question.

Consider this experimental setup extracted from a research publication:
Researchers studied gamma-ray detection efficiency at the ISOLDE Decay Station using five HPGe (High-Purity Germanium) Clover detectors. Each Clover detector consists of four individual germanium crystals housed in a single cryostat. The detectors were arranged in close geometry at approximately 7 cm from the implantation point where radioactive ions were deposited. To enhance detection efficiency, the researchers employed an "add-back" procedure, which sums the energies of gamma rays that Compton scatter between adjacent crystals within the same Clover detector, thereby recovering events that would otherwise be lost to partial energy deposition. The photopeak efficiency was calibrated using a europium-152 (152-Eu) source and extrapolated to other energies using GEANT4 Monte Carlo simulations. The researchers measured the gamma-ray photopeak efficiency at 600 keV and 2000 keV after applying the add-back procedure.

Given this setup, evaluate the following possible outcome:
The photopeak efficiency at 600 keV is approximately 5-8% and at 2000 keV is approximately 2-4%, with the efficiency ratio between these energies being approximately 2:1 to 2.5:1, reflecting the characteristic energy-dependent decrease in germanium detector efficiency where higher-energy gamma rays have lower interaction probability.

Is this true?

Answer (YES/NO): YES